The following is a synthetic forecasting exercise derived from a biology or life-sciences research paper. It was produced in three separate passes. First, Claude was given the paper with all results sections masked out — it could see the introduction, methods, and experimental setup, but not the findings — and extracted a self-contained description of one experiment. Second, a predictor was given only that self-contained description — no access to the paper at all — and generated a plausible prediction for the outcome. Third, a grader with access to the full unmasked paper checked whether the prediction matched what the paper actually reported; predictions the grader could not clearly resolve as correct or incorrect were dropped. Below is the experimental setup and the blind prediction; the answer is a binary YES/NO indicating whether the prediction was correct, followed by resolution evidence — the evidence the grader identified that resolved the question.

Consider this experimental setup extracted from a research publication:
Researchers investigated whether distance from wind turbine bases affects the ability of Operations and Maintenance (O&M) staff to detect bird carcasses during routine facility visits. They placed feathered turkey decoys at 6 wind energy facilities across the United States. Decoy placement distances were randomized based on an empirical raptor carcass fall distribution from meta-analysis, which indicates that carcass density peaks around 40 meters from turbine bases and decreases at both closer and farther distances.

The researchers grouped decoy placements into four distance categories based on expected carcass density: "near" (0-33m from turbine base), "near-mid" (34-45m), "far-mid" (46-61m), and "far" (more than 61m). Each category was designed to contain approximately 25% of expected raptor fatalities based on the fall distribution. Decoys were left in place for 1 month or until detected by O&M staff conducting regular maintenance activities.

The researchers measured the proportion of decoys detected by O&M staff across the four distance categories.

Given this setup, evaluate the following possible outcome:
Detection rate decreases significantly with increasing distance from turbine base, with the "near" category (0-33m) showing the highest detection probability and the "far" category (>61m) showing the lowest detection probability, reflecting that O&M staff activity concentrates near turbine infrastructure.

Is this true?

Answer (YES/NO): YES